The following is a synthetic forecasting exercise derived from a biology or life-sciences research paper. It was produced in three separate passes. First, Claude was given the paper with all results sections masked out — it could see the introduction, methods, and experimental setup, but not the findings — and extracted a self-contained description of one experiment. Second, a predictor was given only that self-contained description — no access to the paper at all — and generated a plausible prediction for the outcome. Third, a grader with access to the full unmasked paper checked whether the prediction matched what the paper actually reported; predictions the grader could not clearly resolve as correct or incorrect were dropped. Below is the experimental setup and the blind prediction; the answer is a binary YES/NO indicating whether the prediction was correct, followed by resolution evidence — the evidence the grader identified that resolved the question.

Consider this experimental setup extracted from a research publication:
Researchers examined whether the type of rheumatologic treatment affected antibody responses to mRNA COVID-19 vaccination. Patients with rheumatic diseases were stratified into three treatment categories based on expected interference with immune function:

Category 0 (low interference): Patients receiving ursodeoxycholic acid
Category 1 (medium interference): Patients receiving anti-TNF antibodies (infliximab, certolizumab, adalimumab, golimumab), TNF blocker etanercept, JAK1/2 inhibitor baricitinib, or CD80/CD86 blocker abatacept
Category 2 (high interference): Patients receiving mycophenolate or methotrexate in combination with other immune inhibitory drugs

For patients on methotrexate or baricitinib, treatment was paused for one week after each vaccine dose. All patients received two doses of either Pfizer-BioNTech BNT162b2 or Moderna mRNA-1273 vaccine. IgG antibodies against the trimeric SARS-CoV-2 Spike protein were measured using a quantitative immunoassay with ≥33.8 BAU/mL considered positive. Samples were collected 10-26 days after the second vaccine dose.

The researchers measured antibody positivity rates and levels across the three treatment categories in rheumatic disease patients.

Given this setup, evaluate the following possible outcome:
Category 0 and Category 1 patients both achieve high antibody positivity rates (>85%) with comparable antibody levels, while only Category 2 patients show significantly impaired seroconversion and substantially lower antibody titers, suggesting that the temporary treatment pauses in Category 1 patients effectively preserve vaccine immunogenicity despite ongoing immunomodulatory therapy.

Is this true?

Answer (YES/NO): NO